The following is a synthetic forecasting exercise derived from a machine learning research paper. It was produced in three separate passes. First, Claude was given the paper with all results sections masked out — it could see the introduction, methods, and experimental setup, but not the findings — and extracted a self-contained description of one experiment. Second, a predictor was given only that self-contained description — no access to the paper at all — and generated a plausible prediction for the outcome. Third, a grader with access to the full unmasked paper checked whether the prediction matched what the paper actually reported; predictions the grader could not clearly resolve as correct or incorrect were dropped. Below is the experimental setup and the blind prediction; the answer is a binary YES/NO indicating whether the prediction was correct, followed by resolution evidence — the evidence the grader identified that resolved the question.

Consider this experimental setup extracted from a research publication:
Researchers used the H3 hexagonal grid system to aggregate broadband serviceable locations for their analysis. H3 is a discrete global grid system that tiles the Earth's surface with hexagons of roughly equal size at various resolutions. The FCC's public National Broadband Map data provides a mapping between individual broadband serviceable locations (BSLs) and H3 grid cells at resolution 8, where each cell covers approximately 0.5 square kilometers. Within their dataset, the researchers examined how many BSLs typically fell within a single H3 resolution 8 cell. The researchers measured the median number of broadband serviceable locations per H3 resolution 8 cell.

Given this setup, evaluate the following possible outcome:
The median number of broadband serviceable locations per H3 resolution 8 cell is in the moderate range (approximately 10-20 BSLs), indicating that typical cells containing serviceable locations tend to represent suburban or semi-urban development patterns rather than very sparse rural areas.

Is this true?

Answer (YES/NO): NO